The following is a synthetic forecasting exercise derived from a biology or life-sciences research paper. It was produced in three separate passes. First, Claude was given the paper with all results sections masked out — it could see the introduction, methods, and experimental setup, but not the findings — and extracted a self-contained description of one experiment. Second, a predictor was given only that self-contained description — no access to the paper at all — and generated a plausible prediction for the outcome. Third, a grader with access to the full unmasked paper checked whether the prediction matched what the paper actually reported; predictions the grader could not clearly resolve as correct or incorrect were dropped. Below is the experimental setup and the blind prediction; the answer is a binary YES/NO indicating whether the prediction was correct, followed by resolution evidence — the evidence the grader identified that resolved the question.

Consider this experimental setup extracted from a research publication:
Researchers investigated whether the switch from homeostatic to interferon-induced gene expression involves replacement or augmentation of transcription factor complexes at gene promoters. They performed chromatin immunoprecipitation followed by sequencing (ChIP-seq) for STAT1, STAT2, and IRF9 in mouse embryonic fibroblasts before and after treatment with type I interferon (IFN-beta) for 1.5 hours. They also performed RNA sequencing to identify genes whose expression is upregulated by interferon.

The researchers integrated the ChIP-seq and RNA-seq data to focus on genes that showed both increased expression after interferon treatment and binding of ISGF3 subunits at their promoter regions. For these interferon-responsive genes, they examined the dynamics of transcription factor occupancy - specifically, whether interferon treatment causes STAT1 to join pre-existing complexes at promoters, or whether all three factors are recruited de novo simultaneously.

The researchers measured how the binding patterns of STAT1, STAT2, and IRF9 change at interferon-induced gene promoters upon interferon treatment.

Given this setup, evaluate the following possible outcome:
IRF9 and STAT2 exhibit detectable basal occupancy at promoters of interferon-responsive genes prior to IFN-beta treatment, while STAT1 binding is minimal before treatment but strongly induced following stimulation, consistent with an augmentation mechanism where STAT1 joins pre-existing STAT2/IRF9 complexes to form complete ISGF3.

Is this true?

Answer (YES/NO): YES